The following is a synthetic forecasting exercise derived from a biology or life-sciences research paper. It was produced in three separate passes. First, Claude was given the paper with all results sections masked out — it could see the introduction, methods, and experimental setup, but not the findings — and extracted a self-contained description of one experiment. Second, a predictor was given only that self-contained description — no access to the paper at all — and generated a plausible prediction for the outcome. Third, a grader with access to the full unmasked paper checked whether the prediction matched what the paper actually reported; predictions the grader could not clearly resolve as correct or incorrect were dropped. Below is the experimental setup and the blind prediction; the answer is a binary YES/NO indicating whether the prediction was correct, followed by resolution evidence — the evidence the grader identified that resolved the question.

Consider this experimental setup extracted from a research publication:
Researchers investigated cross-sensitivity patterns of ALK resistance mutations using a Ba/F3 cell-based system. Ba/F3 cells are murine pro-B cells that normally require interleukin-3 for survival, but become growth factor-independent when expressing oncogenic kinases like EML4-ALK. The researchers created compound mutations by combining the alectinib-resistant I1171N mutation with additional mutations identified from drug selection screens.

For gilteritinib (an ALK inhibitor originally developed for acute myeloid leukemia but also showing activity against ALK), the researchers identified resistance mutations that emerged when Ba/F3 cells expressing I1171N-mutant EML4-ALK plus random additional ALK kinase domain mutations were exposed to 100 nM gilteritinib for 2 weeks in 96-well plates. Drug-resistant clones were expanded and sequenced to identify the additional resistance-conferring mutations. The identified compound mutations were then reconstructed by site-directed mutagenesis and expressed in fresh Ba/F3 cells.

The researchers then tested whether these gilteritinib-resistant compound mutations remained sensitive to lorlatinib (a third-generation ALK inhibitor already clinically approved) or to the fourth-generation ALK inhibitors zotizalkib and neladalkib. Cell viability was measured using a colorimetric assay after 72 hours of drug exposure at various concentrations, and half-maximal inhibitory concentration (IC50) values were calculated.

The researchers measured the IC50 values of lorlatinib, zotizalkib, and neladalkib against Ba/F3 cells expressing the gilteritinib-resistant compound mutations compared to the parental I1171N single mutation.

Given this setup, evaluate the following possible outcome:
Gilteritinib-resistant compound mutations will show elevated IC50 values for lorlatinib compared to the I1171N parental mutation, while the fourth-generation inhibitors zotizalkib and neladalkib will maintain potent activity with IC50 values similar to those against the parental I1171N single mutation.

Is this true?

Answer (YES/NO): NO